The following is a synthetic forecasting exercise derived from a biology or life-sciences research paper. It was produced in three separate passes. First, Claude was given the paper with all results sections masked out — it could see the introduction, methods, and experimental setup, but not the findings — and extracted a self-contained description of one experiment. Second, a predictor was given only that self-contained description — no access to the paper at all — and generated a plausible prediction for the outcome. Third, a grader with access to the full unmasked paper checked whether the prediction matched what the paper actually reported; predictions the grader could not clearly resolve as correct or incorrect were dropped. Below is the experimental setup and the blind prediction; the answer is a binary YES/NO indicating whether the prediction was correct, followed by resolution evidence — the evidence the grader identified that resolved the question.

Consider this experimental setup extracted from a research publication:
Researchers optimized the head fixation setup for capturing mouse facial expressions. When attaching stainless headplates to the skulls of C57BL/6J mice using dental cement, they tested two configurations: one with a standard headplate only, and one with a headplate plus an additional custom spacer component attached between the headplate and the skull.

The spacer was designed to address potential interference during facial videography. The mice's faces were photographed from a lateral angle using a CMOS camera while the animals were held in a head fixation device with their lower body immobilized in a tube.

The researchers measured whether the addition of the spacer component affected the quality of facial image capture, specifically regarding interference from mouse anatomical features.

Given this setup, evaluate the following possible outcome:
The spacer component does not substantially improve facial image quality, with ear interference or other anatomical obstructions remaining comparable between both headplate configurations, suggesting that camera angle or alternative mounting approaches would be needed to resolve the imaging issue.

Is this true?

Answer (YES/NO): NO